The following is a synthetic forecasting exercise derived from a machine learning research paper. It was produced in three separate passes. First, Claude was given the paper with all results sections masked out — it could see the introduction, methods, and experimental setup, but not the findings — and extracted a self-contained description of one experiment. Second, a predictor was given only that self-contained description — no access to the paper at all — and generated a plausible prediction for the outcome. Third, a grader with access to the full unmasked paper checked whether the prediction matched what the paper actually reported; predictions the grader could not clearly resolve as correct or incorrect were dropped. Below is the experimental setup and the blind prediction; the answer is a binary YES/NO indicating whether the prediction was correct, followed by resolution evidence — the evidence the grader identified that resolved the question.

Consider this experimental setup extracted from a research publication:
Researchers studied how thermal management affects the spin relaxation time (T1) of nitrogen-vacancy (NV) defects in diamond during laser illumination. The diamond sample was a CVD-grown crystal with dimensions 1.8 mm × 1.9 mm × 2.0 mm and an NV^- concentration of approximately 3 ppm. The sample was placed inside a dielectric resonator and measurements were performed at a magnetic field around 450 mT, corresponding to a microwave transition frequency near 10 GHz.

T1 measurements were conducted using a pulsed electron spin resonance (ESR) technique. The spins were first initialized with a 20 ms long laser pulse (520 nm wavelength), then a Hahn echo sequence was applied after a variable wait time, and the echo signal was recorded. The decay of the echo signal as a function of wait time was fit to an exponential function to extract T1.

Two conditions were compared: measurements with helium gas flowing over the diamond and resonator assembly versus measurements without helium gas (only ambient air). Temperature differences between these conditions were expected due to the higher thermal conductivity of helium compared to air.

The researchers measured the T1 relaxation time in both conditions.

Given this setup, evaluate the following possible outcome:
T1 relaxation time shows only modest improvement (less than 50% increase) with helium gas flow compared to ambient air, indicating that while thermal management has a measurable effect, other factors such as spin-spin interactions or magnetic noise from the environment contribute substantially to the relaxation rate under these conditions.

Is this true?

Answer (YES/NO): NO